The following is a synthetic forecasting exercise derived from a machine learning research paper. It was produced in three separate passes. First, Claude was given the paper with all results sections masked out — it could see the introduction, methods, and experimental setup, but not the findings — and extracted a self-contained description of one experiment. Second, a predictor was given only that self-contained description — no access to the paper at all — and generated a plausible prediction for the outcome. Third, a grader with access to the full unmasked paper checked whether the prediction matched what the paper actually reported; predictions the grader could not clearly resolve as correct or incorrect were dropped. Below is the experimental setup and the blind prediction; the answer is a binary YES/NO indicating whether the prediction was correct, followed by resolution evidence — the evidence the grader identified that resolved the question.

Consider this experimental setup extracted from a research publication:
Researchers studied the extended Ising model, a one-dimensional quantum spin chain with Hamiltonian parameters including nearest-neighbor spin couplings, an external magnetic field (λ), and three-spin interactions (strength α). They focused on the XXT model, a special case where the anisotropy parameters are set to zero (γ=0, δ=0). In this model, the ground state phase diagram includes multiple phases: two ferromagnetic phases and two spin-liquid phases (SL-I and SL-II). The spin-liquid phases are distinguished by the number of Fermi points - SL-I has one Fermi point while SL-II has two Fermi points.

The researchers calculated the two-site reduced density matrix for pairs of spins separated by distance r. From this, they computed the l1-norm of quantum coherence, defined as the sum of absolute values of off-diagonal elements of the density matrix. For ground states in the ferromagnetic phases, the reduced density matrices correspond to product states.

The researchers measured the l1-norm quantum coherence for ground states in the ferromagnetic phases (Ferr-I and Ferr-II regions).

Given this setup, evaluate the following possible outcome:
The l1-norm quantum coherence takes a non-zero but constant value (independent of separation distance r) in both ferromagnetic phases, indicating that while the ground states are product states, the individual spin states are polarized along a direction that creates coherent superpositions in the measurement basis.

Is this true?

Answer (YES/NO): NO